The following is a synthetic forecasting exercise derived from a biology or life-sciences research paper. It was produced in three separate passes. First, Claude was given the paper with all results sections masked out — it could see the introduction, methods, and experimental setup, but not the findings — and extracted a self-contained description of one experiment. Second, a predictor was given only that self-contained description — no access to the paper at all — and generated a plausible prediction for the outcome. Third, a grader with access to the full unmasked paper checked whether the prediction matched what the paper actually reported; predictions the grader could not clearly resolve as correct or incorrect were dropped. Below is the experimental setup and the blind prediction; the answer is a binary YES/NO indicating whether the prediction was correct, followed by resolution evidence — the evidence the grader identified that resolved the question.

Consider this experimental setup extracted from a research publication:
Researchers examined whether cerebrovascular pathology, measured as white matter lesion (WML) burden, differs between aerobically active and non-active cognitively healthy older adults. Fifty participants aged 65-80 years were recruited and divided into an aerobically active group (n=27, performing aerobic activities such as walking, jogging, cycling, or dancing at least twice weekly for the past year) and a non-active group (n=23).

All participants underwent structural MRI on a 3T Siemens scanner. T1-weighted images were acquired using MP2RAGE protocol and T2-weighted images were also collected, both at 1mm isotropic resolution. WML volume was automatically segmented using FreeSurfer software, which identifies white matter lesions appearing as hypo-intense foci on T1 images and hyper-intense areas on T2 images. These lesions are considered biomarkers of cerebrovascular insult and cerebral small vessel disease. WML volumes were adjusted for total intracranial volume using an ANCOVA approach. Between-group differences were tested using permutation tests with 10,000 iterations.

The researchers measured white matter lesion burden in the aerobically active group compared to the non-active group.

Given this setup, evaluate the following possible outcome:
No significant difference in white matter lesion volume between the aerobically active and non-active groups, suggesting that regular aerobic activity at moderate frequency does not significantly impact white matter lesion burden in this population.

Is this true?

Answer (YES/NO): NO